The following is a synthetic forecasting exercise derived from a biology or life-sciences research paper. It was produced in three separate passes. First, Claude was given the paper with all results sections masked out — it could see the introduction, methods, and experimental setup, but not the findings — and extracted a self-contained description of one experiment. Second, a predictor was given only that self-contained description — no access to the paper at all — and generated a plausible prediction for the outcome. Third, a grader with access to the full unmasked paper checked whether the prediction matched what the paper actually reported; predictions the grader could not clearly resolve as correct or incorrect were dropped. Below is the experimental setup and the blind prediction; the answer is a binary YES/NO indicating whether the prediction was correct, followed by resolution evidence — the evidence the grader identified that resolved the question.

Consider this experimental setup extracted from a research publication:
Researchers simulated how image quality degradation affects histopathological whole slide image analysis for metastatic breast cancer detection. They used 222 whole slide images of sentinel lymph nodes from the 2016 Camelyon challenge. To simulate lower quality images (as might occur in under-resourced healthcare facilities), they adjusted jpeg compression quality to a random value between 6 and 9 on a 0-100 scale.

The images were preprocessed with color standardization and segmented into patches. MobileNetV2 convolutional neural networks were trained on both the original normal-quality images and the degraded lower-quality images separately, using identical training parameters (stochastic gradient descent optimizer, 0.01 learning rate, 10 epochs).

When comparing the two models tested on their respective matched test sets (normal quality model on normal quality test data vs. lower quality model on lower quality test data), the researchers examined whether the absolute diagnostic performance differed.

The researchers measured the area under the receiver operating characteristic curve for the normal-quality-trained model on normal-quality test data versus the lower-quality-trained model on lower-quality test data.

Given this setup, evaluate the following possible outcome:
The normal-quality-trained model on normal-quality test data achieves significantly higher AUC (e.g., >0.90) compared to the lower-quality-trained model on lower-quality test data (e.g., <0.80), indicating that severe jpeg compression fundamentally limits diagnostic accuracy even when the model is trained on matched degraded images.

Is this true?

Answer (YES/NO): NO